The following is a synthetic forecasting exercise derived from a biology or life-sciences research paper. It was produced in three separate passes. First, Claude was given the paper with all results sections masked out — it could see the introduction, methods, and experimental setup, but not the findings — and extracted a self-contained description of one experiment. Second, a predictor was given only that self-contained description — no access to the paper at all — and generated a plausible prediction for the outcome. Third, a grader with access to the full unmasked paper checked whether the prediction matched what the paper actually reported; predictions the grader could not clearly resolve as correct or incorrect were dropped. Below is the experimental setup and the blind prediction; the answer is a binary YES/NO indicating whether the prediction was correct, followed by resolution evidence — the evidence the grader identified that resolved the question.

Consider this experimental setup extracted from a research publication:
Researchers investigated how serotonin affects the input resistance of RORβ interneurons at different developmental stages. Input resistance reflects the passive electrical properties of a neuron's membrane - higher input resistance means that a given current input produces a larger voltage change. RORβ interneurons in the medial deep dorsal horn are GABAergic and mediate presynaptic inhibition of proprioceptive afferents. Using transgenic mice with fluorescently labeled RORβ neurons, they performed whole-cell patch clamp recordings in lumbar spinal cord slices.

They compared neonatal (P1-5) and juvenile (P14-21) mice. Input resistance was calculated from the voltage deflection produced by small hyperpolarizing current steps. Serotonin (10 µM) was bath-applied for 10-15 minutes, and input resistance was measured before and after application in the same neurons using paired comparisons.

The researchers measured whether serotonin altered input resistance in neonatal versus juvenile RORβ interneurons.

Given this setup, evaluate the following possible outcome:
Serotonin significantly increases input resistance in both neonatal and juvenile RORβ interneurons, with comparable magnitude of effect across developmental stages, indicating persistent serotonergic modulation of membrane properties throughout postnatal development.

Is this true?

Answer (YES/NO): NO